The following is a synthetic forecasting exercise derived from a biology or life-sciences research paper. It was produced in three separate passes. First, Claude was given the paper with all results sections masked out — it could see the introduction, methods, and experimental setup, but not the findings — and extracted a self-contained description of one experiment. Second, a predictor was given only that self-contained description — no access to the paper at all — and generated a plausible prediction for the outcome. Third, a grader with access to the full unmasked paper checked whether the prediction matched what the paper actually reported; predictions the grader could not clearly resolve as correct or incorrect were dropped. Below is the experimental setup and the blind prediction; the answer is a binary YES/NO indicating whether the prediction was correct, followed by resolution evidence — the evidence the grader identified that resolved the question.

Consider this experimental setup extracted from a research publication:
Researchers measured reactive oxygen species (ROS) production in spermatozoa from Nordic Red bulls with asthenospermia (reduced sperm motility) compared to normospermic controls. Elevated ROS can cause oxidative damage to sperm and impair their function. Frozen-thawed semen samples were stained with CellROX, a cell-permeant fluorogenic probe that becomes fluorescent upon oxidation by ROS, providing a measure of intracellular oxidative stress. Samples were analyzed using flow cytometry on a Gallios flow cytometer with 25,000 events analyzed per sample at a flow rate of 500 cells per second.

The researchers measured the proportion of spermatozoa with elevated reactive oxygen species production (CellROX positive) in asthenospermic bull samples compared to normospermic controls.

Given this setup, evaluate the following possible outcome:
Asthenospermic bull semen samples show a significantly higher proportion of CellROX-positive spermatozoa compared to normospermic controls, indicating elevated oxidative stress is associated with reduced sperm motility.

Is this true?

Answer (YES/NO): YES